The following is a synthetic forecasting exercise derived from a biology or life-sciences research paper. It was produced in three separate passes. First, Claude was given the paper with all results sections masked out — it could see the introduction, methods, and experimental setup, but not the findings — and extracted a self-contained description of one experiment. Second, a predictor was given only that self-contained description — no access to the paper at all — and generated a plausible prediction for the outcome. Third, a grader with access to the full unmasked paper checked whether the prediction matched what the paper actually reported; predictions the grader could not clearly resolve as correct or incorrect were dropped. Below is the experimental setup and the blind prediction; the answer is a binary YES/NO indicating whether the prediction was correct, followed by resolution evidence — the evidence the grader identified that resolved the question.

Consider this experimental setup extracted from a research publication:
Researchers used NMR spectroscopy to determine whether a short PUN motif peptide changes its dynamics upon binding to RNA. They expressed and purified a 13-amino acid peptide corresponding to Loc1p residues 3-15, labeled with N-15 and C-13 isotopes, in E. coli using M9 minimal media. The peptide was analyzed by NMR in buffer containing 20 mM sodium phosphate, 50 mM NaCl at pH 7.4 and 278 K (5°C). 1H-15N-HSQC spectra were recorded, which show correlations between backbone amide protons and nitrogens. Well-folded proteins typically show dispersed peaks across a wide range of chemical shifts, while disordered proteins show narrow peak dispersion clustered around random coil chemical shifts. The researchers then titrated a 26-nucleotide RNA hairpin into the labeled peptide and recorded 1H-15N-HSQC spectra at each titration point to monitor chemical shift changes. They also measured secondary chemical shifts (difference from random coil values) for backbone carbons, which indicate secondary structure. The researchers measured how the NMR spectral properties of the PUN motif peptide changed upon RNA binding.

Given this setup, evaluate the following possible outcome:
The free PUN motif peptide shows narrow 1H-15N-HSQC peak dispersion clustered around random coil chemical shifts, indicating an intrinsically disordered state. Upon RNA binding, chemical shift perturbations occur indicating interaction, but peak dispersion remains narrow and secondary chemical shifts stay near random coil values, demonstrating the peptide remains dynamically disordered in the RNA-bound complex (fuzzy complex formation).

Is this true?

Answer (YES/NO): NO